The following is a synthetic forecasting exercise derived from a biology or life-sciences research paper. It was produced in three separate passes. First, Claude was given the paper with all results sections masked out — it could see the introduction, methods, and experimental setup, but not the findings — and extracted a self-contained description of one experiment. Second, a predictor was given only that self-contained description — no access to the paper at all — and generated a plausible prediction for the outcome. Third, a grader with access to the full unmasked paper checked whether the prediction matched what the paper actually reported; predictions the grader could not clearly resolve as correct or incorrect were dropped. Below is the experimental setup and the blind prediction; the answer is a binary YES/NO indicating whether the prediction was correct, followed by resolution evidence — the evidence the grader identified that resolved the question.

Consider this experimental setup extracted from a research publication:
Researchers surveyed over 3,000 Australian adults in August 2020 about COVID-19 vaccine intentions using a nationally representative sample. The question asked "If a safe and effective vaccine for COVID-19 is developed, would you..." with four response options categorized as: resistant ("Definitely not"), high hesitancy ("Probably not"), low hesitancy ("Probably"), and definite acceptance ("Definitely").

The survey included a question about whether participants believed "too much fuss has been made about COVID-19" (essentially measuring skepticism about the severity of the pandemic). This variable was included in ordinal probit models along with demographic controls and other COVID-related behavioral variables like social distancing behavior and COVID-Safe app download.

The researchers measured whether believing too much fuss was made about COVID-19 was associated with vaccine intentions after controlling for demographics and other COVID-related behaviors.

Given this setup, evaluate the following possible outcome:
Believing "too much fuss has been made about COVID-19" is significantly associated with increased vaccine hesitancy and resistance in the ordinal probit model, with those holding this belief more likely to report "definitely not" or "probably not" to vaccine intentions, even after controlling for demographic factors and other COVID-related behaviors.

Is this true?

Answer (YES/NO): YES